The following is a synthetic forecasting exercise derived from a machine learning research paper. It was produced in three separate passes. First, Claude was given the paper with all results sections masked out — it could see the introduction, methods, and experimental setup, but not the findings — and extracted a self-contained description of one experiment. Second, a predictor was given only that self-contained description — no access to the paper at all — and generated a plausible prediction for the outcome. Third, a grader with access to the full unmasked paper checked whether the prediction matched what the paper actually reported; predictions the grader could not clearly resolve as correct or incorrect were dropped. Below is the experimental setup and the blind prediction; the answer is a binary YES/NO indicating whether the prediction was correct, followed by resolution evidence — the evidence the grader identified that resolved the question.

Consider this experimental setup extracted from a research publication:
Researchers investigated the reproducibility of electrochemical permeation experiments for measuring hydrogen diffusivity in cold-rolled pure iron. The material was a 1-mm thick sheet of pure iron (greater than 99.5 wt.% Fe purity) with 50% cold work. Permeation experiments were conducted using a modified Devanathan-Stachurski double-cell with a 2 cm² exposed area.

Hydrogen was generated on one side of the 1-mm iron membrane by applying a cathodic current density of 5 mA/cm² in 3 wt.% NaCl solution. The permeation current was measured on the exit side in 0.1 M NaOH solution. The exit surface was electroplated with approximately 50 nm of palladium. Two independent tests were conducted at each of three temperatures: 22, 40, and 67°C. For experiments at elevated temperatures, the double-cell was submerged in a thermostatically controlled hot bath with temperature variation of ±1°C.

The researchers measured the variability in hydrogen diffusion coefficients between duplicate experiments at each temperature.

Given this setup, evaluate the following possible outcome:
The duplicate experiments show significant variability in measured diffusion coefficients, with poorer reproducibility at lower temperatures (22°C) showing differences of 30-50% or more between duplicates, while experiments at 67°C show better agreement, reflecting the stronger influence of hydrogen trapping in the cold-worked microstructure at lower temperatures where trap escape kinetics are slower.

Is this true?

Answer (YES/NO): NO